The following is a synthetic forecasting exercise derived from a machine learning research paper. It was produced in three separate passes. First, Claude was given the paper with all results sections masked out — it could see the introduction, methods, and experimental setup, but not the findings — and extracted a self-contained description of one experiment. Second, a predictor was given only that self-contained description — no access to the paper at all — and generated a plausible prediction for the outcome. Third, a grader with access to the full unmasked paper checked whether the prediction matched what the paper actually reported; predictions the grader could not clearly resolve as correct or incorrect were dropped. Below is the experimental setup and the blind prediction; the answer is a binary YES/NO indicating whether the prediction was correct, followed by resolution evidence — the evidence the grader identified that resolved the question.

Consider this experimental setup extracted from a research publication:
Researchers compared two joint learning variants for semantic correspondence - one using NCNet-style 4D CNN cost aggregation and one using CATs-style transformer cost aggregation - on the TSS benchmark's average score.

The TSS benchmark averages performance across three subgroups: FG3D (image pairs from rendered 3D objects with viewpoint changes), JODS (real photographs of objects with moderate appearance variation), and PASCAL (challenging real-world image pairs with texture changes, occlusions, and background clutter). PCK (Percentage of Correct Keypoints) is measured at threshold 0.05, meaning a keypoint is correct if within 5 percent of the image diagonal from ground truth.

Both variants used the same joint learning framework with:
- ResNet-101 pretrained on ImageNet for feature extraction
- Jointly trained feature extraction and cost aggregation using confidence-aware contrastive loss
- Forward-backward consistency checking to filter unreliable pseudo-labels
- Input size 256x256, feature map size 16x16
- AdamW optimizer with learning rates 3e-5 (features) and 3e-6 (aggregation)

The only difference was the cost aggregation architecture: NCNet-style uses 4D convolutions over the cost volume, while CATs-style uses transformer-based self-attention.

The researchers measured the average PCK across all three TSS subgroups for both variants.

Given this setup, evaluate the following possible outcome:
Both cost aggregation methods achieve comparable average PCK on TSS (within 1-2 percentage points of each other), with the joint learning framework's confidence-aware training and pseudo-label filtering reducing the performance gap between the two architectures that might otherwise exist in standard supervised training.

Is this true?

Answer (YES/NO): YES